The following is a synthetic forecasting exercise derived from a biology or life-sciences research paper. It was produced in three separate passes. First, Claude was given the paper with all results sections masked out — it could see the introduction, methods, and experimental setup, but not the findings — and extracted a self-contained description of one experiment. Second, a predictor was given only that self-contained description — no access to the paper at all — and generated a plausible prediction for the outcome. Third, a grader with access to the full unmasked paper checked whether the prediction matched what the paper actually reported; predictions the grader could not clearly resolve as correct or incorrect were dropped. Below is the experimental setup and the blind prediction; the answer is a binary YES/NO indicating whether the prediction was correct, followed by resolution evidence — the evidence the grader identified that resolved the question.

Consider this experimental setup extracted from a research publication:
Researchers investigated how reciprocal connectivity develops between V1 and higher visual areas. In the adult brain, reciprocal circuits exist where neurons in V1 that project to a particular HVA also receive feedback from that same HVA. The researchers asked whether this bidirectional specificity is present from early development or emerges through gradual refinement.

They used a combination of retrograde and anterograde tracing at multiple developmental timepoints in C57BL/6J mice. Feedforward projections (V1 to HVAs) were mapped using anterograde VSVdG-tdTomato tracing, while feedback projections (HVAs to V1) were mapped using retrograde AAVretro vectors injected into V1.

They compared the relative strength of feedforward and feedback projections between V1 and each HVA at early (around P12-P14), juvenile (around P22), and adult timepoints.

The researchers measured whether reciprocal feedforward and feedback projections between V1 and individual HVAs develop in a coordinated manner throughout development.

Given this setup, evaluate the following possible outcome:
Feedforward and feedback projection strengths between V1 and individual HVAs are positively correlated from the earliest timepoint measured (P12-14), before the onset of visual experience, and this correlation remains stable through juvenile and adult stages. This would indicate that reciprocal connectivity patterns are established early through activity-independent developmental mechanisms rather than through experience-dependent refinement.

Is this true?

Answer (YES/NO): NO